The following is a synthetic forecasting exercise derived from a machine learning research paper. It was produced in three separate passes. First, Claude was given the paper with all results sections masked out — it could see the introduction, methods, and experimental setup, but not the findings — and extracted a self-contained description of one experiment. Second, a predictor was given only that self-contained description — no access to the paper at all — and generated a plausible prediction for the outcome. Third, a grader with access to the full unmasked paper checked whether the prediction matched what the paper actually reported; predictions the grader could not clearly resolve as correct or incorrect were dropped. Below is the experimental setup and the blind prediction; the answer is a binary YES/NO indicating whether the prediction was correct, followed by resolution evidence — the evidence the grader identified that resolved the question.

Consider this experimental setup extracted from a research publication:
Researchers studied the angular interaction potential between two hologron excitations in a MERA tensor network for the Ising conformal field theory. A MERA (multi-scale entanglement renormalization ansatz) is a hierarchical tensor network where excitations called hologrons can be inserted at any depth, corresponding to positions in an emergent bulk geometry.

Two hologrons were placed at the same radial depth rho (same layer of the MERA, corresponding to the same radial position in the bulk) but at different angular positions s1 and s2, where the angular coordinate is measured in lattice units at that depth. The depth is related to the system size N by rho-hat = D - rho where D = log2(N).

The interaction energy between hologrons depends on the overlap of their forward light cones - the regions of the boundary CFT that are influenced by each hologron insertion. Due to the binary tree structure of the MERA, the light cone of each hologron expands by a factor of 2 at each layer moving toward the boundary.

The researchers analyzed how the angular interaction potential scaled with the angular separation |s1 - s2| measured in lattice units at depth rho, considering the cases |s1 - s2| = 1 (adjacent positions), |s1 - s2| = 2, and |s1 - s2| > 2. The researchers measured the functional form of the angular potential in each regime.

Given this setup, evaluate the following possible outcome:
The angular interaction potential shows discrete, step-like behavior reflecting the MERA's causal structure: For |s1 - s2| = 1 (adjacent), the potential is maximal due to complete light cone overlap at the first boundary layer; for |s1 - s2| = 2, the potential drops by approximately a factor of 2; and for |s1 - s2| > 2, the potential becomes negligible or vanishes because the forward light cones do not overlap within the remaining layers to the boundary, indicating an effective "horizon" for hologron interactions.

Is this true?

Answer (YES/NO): NO